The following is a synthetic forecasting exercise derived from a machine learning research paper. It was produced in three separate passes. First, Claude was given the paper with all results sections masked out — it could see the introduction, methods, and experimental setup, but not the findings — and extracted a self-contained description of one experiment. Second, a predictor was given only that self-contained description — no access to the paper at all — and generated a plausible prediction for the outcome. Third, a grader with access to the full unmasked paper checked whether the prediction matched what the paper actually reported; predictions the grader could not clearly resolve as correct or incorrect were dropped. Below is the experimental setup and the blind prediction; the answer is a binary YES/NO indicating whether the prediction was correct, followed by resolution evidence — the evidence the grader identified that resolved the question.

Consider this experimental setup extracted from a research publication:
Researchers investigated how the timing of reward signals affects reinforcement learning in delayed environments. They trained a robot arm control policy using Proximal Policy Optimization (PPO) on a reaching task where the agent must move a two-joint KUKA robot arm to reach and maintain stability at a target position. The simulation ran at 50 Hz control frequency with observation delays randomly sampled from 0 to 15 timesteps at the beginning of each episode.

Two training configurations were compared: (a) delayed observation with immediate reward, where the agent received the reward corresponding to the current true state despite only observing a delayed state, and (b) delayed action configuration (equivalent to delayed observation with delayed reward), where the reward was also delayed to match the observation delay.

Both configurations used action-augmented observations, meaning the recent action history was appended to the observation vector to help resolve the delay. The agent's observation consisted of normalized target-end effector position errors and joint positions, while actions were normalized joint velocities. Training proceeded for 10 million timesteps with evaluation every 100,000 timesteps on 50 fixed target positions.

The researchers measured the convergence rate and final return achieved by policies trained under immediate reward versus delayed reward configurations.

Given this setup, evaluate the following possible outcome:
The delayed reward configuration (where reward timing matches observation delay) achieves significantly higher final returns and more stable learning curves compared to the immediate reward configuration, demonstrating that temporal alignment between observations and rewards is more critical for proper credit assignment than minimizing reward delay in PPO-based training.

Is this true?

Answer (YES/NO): NO